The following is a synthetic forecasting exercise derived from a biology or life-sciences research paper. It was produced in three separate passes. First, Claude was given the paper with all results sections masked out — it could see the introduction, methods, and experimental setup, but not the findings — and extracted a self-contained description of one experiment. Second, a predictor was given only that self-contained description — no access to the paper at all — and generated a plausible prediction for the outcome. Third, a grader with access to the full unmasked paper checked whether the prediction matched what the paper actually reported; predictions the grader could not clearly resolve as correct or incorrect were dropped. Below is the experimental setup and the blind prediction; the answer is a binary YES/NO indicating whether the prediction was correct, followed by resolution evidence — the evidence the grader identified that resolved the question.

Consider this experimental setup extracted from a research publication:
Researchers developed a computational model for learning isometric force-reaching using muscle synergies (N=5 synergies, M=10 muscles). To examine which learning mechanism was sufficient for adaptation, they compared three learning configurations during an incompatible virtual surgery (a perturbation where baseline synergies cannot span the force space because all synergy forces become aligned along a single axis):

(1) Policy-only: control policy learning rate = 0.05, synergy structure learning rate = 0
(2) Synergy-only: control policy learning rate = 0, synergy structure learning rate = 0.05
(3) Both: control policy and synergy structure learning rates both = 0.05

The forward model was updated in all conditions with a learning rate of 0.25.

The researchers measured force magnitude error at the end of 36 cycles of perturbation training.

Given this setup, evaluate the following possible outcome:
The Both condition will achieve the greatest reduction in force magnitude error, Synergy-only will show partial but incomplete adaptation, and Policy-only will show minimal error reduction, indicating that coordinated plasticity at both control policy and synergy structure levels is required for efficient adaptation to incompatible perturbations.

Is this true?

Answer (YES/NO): NO